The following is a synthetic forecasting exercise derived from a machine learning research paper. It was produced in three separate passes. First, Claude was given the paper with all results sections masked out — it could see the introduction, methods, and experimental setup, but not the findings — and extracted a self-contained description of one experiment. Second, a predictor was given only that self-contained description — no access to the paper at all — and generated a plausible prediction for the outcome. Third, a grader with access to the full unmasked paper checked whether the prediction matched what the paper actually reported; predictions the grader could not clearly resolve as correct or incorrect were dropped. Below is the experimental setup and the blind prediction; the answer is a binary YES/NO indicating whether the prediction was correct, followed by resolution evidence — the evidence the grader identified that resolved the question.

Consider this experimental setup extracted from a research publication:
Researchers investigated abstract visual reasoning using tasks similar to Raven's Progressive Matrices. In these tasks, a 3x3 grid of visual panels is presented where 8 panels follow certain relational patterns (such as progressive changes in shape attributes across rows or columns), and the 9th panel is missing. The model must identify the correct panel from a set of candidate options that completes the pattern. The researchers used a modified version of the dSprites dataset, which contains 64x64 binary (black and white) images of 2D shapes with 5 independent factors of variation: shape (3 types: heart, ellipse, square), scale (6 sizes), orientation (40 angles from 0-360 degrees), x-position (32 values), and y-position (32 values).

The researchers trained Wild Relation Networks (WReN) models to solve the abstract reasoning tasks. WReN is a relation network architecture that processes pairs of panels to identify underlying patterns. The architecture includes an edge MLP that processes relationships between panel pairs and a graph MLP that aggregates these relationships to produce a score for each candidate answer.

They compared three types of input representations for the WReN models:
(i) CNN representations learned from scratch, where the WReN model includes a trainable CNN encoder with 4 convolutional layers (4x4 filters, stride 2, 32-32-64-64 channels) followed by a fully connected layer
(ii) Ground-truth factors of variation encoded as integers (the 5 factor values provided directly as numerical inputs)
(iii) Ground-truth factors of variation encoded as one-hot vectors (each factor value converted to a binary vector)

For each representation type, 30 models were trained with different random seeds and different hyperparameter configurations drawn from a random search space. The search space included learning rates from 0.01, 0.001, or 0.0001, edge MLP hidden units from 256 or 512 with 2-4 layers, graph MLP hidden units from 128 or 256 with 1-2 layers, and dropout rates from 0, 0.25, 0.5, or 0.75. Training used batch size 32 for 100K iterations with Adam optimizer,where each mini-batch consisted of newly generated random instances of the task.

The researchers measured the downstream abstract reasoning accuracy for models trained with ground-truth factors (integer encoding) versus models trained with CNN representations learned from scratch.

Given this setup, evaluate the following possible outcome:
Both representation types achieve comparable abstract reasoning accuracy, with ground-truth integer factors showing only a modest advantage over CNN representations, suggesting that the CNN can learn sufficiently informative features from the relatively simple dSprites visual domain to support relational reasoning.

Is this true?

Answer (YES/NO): NO